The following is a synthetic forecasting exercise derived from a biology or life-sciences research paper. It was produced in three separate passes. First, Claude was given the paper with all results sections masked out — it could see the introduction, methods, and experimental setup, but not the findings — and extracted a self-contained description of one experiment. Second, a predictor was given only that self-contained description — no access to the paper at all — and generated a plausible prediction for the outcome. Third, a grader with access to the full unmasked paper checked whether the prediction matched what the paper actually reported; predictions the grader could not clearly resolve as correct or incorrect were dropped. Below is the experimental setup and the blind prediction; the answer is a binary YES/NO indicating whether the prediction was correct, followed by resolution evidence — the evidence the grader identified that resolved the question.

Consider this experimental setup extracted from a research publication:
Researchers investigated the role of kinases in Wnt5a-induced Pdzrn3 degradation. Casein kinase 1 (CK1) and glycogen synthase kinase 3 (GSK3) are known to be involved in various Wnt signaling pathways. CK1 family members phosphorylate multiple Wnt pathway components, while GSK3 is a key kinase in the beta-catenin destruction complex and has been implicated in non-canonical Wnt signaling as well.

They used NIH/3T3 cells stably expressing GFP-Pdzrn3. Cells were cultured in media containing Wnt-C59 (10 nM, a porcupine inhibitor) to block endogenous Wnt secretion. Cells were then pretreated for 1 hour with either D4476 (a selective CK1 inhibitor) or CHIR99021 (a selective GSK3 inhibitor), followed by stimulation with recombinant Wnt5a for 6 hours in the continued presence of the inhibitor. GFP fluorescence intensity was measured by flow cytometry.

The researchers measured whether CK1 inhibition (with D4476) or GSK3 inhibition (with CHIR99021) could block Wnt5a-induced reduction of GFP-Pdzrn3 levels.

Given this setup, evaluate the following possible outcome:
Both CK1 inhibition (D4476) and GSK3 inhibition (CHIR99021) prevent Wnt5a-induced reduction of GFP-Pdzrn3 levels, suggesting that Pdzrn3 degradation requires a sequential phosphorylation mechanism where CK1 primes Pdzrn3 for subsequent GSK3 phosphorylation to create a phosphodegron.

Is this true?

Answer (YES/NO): YES